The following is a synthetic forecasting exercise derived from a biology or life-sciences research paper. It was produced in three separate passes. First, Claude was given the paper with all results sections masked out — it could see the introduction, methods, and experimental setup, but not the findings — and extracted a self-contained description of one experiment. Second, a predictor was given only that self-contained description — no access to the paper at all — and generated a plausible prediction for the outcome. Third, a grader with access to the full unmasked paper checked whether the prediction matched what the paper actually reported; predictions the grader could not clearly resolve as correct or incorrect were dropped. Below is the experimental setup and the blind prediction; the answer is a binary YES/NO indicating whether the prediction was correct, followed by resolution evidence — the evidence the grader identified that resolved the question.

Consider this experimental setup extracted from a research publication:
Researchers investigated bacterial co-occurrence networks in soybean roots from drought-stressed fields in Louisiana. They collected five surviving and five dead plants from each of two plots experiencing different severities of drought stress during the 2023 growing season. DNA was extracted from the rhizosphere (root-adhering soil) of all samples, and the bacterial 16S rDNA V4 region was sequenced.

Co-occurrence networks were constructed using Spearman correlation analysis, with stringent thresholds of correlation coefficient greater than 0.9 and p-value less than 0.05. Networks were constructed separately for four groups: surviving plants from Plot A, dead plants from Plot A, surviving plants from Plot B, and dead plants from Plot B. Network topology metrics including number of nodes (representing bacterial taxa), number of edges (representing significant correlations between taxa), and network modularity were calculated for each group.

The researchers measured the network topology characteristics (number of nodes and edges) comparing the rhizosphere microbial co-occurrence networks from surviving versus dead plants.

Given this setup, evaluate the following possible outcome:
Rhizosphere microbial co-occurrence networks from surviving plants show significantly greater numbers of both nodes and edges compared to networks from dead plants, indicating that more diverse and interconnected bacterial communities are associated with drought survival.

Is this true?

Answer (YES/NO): NO